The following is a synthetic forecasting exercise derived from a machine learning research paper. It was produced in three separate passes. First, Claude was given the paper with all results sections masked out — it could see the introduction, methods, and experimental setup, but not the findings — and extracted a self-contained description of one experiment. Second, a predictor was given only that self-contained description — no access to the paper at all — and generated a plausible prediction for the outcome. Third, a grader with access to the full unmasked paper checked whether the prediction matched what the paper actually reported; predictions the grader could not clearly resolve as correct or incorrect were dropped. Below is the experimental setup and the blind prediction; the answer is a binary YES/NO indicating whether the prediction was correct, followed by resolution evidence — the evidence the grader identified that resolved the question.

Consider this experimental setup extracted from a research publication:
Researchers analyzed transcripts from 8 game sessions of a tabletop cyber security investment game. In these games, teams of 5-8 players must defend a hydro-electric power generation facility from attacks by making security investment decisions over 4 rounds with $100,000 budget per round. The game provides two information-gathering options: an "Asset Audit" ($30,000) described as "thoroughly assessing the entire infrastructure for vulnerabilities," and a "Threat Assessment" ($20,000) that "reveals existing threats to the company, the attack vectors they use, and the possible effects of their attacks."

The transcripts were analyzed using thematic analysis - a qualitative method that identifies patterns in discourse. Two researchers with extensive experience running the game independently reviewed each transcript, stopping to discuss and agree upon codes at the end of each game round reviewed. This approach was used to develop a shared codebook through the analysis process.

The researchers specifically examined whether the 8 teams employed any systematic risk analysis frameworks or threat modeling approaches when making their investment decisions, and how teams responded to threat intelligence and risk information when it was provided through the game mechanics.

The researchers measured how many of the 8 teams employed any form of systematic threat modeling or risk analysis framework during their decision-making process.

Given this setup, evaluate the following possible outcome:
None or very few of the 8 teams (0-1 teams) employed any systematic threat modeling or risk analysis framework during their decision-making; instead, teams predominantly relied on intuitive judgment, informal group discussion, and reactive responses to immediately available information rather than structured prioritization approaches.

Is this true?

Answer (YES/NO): YES